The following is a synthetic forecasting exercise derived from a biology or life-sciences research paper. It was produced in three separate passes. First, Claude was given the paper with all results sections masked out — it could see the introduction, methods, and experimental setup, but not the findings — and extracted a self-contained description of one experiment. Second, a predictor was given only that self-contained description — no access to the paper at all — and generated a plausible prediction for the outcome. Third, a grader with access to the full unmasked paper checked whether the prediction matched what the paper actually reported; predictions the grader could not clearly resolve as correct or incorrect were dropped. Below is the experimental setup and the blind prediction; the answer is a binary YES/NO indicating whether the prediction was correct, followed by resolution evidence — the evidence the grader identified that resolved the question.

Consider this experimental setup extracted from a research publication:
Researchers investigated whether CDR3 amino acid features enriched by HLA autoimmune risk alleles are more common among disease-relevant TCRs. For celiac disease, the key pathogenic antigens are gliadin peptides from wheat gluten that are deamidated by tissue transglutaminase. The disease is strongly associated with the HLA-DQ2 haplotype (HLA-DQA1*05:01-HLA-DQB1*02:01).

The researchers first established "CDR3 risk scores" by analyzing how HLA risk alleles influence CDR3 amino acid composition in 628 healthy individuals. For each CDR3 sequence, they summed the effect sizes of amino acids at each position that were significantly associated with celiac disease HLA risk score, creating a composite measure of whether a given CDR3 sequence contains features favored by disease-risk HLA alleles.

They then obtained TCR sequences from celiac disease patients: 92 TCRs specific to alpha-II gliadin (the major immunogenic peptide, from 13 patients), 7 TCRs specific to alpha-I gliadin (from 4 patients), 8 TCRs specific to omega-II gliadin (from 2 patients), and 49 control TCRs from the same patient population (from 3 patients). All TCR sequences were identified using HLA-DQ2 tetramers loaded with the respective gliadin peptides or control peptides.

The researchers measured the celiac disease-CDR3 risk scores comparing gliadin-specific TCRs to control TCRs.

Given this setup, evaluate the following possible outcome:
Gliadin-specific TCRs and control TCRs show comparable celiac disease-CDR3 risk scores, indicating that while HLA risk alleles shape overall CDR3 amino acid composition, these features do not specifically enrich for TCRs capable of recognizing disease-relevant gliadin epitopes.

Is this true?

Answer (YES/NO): NO